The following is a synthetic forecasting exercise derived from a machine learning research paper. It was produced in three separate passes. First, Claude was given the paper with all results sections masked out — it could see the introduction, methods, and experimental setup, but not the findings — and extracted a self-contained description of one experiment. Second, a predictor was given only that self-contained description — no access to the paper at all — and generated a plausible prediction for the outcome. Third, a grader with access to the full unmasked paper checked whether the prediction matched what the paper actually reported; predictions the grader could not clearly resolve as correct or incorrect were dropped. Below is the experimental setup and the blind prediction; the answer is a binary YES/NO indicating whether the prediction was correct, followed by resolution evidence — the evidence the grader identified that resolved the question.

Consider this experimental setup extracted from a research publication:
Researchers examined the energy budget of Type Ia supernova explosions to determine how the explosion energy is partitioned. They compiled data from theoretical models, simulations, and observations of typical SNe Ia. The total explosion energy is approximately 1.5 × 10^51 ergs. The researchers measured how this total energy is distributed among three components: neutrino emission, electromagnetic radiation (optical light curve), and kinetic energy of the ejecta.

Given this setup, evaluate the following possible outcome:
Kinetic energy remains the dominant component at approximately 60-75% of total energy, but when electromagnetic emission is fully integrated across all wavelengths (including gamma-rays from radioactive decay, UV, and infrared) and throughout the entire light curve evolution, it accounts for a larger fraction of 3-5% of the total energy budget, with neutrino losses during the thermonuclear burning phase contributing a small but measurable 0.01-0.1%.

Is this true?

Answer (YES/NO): NO